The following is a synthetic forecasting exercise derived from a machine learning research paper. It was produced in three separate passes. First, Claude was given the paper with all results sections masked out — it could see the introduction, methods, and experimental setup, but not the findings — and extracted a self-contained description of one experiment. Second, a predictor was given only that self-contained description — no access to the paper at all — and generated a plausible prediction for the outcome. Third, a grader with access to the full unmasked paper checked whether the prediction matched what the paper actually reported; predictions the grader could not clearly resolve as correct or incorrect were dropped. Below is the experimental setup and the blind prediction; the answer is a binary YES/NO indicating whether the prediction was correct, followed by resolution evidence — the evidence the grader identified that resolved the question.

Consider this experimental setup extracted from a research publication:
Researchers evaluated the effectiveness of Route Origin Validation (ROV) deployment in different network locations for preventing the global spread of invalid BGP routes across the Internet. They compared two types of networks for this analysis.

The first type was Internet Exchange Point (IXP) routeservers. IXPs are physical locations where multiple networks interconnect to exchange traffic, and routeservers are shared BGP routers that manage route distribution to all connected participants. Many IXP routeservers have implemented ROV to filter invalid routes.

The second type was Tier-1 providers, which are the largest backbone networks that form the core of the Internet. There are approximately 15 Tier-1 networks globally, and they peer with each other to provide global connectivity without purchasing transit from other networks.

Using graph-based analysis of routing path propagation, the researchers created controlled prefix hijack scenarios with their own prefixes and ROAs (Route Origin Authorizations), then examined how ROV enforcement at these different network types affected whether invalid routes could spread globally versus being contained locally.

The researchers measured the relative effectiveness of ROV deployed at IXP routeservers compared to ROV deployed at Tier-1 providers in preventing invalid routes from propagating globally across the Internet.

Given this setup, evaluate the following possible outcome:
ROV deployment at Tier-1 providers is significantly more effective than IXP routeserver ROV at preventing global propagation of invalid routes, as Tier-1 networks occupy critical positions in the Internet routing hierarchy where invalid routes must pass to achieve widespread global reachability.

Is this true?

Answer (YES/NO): YES